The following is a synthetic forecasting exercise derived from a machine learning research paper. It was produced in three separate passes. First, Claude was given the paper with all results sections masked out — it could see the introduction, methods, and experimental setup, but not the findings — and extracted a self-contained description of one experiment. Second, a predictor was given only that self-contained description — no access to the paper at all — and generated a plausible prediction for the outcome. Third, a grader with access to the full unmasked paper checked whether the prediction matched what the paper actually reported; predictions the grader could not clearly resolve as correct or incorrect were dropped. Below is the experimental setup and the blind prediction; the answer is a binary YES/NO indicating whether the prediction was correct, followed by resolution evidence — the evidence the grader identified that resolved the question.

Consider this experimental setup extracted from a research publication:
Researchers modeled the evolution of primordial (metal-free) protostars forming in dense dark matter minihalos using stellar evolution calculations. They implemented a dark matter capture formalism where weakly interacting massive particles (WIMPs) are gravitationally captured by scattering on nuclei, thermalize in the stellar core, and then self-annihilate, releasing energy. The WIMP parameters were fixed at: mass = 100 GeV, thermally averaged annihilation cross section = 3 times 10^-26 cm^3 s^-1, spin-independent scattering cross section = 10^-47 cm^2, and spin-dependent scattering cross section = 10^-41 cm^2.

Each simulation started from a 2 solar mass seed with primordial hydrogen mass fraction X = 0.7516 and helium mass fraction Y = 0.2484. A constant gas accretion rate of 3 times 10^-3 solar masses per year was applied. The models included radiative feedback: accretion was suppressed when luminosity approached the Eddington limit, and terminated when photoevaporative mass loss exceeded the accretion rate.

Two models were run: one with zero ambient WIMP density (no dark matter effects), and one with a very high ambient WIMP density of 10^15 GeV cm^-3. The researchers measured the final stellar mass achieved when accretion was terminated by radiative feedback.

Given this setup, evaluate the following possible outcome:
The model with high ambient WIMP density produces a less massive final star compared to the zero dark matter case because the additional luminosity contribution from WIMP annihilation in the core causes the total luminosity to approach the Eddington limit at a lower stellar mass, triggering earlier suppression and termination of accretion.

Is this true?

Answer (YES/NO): NO